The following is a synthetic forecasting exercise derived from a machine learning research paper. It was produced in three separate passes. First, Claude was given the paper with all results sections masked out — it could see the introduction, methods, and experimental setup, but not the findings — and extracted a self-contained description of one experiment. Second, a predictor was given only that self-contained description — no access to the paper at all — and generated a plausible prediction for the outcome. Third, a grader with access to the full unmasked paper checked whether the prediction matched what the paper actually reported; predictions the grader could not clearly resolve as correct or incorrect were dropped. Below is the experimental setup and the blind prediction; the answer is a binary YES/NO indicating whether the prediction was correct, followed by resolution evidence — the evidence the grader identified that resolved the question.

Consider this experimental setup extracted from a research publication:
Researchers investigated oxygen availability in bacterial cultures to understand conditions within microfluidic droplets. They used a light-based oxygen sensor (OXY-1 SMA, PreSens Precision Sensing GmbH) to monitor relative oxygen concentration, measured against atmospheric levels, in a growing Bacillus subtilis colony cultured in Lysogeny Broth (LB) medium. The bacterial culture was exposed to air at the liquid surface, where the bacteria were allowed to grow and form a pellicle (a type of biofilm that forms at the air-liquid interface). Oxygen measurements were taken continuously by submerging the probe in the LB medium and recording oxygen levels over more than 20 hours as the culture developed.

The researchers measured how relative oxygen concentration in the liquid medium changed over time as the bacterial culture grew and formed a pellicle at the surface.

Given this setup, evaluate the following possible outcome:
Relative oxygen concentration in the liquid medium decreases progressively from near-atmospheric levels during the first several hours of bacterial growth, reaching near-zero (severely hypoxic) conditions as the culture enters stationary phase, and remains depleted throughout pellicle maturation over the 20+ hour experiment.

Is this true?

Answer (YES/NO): NO